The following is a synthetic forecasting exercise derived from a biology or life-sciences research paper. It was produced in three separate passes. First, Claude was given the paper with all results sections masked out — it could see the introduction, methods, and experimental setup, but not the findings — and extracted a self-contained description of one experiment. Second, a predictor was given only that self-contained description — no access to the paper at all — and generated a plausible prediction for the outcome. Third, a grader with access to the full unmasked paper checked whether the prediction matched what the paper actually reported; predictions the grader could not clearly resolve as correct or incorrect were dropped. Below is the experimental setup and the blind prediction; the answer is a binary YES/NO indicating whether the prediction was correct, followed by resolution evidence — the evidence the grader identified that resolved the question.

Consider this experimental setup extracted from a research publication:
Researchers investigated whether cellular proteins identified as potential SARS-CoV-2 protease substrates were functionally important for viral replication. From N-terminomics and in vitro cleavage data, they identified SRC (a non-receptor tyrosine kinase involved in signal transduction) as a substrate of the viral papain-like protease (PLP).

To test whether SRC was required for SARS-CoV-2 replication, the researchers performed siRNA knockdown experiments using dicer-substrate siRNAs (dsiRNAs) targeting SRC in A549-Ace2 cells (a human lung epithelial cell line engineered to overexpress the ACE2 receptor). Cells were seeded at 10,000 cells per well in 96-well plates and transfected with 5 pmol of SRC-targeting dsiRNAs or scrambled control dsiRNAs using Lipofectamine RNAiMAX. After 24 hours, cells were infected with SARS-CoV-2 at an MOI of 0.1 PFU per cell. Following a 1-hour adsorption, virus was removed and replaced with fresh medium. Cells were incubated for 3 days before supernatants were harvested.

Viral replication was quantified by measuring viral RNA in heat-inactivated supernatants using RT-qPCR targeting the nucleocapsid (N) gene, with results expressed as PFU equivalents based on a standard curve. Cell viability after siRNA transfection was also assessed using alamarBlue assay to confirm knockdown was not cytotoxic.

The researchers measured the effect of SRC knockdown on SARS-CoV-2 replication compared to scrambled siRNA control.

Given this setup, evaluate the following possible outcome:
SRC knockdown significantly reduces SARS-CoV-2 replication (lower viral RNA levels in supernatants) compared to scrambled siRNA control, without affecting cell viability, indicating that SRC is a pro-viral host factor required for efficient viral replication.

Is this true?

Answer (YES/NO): YES